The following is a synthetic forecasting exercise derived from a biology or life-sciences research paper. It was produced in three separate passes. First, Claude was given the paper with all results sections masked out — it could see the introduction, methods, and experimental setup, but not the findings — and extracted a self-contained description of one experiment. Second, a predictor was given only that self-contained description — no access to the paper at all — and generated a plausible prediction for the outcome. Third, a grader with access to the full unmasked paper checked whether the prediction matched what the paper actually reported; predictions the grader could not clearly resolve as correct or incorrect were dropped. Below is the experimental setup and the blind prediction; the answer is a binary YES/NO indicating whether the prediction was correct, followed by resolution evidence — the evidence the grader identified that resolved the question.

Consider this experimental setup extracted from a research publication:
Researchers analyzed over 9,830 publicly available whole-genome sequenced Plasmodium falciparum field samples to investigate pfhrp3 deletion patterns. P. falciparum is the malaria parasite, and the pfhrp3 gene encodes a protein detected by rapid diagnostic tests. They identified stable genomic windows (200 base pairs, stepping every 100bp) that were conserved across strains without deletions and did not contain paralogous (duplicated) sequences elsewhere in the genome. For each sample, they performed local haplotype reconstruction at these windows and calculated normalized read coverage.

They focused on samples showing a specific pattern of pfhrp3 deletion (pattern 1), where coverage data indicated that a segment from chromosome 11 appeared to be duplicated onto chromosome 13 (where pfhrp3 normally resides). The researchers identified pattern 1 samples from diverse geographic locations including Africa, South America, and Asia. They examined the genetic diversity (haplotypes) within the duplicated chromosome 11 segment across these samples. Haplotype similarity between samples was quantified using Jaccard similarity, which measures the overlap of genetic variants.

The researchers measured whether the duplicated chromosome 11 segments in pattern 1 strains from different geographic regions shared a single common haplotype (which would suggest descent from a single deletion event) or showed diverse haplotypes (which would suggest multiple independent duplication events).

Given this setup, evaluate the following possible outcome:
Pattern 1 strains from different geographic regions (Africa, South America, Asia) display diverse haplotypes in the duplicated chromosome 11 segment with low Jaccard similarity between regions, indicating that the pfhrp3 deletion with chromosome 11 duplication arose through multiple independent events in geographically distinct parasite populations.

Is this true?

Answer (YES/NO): YES